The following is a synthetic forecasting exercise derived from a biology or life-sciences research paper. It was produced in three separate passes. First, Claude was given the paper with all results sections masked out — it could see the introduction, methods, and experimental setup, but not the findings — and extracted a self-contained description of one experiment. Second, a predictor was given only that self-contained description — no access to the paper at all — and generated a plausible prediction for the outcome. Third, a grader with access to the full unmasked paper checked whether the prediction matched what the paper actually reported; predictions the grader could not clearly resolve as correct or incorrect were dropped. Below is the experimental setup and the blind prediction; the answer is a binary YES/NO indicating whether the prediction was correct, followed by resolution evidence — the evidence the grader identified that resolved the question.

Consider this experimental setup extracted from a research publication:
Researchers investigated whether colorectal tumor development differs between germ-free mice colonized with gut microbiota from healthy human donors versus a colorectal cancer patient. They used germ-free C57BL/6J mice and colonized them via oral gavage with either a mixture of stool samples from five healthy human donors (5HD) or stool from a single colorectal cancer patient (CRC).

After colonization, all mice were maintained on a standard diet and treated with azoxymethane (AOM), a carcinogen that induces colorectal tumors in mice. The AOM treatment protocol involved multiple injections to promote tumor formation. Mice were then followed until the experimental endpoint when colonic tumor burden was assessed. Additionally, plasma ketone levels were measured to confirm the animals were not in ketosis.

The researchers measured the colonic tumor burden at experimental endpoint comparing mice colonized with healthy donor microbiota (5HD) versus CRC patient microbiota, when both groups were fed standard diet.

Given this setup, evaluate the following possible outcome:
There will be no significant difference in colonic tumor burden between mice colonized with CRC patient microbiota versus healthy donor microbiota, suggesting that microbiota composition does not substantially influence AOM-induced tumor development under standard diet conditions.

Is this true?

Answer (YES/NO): YES